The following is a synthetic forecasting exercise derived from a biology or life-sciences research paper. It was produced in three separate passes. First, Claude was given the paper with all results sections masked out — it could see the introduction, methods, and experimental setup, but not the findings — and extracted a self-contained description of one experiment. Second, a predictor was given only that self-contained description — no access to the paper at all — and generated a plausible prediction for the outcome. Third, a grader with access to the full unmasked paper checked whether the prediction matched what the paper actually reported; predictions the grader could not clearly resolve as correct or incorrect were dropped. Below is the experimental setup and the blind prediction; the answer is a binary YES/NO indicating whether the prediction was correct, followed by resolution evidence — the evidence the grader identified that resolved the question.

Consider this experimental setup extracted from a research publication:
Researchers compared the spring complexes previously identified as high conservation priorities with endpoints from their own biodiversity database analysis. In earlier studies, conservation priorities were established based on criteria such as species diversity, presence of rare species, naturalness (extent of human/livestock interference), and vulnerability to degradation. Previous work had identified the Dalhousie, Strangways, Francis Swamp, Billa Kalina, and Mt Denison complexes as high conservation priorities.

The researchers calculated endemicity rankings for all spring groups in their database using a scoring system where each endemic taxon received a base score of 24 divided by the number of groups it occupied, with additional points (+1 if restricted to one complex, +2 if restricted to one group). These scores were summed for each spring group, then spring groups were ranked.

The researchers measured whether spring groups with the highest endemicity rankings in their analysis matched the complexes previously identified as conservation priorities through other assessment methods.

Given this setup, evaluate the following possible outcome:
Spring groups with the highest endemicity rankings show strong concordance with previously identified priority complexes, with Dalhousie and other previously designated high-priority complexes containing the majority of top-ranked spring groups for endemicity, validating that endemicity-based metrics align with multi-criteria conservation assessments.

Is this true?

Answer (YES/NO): YES